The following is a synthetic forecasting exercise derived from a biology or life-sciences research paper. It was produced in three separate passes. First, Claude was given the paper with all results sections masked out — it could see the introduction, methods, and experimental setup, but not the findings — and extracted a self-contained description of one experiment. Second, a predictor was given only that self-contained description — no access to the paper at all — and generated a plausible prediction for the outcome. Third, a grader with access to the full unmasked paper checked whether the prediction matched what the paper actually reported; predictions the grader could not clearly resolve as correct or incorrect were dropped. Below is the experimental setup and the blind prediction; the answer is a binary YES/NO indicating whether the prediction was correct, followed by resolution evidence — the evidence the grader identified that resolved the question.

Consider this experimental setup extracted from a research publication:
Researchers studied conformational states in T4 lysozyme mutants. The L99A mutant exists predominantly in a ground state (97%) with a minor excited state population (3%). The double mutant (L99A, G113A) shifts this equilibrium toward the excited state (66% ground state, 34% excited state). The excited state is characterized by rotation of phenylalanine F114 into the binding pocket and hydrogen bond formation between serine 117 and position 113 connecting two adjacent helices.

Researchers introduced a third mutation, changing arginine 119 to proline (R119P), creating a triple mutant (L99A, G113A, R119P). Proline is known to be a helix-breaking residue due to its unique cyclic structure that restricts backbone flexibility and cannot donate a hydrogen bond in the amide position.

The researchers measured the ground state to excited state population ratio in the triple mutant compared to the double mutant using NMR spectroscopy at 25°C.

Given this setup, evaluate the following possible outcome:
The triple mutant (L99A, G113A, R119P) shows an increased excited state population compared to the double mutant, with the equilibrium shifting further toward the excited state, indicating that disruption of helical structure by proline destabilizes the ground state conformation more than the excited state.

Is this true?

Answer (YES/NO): YES